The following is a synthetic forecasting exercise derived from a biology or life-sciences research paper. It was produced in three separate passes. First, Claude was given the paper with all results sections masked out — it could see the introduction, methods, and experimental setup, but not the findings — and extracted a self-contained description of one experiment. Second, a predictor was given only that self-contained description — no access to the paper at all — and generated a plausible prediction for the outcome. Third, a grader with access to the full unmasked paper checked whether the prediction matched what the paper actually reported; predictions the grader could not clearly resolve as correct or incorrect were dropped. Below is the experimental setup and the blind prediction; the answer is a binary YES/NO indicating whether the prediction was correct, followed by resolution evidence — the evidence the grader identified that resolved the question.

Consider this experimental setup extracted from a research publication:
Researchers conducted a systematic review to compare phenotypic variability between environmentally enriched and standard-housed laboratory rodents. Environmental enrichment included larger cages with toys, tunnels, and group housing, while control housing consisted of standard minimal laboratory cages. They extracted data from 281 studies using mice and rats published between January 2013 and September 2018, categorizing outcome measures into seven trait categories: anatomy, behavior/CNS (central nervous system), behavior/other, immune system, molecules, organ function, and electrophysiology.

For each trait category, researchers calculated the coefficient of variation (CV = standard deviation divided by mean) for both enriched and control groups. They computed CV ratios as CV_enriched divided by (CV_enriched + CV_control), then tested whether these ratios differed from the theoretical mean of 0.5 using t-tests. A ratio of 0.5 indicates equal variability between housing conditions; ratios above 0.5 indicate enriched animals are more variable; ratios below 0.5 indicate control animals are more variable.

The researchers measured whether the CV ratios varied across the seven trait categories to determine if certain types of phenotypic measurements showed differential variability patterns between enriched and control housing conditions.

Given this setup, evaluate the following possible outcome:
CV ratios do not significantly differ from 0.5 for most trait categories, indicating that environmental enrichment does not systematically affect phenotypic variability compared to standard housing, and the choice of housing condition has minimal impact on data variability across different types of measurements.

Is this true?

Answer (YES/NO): YES